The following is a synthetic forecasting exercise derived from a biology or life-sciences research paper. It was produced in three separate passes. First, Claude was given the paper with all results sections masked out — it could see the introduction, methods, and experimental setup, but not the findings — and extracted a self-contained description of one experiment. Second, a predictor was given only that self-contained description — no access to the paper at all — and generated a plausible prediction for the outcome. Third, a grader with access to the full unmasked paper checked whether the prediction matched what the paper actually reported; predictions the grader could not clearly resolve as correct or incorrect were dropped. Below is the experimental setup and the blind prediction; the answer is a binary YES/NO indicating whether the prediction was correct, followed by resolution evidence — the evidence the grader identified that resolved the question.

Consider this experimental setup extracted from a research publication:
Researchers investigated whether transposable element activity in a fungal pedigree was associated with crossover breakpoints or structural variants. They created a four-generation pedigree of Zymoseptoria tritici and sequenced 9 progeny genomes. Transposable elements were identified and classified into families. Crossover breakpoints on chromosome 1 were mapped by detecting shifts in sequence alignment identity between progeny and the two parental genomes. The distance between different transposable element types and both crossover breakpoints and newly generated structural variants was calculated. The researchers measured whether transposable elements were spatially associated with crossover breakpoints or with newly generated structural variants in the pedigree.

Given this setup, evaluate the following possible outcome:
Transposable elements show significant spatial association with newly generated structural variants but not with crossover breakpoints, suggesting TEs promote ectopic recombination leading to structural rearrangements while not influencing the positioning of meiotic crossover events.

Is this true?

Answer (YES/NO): NO